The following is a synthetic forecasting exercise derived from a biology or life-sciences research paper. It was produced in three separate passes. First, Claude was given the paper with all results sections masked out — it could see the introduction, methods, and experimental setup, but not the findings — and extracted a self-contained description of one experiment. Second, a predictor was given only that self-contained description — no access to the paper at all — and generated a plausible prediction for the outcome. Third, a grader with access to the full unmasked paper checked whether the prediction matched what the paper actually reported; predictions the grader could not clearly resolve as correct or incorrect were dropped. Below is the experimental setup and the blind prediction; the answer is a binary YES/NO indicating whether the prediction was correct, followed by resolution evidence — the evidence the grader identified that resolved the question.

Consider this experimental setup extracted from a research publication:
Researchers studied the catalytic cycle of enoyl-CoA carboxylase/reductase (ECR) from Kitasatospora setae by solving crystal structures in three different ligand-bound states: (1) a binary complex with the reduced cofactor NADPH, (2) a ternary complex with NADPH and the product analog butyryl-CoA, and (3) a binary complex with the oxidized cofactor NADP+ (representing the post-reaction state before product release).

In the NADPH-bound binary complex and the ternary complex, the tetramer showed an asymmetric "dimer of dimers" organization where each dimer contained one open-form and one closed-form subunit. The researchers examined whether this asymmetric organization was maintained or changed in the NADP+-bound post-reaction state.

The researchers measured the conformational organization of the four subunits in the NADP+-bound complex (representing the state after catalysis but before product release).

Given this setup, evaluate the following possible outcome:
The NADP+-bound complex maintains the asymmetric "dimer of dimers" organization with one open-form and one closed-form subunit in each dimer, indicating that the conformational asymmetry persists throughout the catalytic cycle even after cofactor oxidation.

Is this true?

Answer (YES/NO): NO